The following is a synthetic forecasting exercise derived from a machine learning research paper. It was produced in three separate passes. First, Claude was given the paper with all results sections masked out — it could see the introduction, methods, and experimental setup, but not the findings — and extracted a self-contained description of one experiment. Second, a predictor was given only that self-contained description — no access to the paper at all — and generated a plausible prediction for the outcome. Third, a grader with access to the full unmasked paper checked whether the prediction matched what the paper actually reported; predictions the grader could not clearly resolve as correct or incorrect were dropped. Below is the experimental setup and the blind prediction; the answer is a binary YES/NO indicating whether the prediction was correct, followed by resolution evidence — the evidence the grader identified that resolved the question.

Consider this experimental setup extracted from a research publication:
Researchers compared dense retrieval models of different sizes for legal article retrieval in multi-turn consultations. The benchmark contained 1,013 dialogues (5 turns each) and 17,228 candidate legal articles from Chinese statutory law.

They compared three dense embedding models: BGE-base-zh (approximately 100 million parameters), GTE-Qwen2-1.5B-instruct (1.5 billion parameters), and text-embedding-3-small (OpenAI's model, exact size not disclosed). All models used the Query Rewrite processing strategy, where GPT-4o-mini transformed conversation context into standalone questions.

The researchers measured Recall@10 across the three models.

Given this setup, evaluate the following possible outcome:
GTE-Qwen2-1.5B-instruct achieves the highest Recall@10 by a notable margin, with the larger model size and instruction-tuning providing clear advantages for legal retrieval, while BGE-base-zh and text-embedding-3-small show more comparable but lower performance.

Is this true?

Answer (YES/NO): NO